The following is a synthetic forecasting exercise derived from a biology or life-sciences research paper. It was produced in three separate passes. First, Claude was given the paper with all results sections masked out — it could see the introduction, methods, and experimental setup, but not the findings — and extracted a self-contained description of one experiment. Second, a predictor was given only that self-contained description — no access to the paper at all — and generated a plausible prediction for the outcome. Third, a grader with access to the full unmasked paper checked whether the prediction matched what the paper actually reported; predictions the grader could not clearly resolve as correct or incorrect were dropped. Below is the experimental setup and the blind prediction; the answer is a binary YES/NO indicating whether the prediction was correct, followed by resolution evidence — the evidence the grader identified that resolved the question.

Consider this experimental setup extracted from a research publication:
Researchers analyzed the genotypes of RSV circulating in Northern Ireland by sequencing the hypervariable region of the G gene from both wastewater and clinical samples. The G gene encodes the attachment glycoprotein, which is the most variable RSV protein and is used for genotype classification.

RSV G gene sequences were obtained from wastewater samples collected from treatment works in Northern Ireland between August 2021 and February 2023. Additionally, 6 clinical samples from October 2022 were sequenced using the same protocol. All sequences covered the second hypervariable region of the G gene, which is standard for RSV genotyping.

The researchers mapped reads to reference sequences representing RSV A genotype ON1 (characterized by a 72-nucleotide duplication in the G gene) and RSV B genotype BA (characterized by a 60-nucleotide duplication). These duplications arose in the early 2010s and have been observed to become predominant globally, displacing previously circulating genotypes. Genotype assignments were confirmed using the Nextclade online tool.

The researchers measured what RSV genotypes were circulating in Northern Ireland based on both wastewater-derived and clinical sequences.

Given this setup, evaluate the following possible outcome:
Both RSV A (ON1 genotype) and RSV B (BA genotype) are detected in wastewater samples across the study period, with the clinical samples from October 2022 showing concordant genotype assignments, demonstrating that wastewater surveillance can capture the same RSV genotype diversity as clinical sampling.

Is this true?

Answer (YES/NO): YES